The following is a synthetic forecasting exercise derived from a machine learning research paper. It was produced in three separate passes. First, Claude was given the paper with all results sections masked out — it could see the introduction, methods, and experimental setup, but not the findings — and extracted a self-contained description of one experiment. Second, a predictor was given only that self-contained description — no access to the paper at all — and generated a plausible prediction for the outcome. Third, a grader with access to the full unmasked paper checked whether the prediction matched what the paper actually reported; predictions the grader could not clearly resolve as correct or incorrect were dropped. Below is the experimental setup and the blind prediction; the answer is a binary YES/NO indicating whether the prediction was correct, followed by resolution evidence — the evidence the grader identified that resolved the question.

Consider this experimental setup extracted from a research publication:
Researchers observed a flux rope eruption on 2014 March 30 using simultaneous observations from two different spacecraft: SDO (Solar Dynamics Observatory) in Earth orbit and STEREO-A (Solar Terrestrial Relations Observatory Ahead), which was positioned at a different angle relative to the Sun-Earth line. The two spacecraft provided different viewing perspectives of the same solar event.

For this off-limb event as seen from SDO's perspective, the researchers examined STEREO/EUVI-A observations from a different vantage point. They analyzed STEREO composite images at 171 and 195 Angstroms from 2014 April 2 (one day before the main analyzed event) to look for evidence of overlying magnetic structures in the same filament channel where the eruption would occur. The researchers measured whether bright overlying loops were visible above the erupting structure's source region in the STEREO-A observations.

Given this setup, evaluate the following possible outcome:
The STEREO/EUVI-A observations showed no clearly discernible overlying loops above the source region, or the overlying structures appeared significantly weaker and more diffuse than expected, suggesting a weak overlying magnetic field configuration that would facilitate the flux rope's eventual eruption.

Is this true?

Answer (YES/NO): NO